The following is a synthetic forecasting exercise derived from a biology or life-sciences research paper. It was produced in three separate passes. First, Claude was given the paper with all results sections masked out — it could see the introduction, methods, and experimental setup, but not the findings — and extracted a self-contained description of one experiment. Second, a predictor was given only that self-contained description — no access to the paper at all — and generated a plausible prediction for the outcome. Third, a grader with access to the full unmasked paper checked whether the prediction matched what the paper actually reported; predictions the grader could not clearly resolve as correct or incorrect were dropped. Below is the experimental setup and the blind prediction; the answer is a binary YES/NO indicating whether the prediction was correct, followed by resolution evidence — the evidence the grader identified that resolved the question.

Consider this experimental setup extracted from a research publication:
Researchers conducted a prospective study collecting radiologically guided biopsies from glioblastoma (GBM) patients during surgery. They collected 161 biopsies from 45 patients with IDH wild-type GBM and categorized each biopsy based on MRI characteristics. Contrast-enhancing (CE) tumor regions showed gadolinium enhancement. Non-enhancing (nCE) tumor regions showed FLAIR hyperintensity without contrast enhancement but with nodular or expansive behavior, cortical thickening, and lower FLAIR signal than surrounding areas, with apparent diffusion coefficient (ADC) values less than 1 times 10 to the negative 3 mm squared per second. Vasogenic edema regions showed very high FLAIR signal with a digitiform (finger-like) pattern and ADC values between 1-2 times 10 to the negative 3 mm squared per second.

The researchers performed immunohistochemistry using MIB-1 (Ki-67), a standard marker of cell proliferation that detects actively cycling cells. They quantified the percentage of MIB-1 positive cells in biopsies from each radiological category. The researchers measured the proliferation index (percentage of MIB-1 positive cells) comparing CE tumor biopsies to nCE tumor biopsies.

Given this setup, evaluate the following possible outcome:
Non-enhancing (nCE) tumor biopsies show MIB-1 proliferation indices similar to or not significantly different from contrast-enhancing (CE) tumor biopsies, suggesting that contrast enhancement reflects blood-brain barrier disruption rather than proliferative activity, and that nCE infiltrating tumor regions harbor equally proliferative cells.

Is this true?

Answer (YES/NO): NO